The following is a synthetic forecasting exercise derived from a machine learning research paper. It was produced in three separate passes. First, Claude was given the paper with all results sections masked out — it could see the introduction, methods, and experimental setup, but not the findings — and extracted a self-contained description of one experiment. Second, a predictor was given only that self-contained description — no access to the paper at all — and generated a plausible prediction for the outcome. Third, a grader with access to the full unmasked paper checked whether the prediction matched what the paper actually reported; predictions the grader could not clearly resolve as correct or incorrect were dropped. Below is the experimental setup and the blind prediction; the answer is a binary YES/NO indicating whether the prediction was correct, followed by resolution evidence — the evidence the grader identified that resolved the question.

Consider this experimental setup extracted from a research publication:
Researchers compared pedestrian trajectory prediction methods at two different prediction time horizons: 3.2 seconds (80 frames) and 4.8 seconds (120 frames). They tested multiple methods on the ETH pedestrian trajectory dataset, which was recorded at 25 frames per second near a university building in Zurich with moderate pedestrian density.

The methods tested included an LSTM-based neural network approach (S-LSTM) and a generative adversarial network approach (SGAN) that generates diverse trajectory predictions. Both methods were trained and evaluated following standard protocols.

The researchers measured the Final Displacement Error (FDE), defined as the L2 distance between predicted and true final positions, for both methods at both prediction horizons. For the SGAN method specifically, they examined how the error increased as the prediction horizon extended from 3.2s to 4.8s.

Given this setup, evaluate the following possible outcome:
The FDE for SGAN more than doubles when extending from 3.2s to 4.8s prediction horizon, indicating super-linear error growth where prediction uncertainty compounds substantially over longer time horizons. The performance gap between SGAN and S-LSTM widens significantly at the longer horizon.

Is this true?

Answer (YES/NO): NO